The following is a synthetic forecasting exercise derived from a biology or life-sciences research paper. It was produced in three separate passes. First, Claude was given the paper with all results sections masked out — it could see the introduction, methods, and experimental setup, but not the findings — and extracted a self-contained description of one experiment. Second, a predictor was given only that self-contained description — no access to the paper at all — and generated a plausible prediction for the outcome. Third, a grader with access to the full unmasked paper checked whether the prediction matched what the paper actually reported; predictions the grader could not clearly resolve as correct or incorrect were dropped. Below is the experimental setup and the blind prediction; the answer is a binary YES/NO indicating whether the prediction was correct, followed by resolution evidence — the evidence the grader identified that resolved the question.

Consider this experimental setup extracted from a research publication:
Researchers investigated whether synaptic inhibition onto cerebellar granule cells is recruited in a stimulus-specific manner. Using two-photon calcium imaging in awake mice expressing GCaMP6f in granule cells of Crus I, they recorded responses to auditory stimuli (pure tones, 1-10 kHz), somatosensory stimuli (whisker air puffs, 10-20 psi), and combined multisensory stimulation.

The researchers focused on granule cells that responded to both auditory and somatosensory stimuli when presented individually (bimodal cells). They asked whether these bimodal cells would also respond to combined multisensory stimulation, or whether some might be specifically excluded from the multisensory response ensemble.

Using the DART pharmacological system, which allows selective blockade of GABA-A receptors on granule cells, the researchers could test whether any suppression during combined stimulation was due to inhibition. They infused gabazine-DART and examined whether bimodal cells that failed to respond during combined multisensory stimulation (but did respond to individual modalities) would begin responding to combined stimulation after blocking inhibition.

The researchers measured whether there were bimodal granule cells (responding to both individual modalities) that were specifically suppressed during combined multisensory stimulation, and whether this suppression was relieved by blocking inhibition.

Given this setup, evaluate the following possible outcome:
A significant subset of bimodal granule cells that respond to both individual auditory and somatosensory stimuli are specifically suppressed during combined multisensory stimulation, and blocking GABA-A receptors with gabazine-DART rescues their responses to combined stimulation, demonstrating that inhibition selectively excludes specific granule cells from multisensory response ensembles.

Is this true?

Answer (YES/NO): NO